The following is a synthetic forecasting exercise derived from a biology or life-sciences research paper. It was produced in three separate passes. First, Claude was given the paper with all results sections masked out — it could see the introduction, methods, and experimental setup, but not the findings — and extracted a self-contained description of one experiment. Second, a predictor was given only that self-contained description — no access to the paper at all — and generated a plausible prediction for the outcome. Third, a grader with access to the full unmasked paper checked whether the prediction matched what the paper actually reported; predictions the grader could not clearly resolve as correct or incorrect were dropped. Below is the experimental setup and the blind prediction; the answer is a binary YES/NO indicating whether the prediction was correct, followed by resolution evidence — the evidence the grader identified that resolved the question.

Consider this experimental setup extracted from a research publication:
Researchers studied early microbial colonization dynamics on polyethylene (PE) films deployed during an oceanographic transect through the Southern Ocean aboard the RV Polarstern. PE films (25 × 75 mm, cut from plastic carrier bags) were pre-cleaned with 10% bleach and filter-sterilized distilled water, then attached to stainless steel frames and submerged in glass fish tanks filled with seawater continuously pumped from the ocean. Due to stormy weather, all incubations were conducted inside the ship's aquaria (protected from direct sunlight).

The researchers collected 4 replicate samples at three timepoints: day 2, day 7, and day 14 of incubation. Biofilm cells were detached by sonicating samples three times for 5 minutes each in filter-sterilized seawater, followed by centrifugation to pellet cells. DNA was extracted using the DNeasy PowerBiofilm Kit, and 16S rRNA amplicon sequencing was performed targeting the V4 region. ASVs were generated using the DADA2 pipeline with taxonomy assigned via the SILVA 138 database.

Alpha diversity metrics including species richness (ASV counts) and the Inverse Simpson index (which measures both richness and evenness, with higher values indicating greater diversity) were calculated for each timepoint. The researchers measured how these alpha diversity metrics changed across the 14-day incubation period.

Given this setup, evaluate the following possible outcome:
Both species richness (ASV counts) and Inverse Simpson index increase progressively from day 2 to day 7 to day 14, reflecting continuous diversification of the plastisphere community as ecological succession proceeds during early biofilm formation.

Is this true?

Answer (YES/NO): NO